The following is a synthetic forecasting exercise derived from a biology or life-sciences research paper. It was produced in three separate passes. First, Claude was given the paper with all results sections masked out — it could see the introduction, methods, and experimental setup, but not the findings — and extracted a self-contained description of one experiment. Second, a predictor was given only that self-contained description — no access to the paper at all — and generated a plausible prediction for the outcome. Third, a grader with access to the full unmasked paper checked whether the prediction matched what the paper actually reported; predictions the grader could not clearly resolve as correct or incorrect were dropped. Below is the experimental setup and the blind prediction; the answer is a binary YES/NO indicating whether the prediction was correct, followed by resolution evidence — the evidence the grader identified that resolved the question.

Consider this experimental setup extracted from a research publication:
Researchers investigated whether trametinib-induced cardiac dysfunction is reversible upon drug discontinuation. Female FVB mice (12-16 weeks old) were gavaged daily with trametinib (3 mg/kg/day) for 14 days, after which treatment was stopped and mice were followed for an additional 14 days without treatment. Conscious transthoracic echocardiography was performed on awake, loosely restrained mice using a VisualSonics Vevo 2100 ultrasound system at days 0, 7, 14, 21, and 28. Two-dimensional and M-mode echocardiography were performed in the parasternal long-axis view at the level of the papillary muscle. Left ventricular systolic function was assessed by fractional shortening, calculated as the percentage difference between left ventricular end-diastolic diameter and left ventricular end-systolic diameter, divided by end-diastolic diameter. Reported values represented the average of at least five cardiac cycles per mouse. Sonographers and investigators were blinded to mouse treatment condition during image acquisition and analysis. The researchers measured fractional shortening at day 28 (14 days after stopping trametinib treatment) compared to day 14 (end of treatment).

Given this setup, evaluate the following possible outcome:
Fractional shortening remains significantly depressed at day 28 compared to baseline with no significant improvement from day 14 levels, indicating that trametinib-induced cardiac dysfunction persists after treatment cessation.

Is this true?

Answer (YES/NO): NO